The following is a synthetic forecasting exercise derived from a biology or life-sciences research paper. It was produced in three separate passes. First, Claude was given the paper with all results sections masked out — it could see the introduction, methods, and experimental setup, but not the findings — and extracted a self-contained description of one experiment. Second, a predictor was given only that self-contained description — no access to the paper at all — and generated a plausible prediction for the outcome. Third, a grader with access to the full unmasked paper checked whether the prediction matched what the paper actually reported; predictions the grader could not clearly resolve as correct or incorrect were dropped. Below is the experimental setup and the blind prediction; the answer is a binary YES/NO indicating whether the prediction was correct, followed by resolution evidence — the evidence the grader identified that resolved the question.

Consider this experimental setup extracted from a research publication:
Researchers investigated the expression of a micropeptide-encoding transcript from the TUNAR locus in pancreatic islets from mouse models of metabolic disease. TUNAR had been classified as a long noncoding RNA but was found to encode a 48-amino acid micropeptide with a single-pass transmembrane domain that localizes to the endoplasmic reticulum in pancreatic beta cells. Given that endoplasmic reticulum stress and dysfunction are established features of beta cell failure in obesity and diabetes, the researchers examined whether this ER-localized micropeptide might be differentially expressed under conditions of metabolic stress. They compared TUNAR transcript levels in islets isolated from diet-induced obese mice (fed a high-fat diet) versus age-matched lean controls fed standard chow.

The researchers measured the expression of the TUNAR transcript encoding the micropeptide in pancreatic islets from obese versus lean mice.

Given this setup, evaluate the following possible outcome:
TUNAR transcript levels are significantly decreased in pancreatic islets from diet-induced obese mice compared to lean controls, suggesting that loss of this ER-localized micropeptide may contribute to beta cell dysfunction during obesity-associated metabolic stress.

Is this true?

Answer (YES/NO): YES